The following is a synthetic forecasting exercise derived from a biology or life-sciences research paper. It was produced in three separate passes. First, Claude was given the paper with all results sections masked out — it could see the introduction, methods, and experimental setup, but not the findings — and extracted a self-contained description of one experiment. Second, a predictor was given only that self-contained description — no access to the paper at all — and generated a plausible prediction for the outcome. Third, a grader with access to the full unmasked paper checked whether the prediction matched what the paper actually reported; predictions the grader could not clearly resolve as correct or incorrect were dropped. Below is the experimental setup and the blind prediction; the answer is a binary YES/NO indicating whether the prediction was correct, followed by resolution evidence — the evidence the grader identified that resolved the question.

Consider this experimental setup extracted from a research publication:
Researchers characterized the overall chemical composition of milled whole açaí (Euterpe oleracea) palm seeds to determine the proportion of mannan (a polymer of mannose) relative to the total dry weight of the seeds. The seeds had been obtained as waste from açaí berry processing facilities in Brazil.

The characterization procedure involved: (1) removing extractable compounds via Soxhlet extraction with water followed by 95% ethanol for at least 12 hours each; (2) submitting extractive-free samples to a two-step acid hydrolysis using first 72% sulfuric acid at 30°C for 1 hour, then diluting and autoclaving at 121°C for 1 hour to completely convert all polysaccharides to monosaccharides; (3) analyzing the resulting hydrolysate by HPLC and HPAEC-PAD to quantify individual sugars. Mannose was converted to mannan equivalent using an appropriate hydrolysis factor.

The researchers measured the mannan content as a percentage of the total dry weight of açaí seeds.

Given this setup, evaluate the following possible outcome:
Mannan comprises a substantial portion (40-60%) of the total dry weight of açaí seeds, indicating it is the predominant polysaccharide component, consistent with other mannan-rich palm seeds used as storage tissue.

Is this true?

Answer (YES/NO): YES